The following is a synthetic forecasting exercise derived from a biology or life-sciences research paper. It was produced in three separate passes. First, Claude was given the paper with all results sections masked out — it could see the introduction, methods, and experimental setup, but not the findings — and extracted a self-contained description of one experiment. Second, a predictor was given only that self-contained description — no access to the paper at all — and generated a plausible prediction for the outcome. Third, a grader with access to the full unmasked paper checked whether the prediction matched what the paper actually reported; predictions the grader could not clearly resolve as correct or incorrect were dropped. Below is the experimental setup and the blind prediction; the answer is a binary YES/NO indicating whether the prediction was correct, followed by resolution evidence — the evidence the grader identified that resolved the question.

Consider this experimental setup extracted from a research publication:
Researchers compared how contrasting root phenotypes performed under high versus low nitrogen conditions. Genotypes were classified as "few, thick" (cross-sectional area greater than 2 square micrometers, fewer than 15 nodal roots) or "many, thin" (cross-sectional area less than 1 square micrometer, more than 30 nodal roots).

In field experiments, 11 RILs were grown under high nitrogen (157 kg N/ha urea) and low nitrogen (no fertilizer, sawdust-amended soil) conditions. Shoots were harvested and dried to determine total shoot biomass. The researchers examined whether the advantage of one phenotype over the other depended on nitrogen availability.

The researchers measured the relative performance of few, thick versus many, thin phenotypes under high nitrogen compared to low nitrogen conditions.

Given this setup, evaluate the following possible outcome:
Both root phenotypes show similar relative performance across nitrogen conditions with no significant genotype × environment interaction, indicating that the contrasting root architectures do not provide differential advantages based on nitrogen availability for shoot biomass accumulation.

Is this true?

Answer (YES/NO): NO